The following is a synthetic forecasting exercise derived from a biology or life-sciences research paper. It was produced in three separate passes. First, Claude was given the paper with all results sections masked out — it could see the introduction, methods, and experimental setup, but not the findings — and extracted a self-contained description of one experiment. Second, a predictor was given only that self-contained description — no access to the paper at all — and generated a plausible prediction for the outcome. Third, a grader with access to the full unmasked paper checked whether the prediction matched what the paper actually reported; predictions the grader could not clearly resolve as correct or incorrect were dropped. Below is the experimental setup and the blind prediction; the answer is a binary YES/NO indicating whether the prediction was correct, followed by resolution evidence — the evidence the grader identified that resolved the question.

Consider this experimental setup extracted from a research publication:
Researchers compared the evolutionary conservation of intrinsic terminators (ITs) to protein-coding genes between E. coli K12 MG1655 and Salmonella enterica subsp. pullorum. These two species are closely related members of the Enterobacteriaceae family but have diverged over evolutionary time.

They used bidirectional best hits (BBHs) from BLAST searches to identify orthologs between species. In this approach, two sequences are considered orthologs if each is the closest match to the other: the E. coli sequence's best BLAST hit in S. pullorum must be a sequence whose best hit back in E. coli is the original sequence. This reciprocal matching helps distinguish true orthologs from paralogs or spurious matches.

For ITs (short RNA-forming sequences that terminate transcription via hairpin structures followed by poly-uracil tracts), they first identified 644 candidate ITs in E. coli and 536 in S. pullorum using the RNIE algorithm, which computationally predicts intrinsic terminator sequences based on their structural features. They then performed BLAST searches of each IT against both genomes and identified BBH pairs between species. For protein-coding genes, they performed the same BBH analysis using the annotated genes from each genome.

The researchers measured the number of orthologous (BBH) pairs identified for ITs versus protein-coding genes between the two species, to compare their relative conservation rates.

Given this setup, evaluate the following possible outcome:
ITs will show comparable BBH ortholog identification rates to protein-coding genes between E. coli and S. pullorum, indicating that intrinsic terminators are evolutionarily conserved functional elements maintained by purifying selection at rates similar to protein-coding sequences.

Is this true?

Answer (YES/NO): NO